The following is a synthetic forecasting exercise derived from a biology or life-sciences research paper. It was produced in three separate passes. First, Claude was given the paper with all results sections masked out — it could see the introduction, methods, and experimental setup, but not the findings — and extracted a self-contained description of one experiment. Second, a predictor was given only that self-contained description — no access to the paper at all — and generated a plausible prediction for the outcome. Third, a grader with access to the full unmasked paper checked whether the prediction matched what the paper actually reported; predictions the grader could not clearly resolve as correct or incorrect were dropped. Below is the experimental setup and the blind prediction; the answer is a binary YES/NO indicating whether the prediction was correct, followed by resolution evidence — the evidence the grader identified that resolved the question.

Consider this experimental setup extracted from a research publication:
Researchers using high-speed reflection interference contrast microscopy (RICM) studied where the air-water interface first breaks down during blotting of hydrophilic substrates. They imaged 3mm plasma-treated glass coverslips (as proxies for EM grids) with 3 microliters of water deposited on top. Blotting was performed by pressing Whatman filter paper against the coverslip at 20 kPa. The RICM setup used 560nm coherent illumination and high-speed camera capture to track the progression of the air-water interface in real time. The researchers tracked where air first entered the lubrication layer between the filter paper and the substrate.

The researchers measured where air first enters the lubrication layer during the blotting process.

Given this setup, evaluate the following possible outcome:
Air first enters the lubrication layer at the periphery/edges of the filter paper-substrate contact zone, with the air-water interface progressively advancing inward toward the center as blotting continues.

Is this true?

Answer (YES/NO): YES